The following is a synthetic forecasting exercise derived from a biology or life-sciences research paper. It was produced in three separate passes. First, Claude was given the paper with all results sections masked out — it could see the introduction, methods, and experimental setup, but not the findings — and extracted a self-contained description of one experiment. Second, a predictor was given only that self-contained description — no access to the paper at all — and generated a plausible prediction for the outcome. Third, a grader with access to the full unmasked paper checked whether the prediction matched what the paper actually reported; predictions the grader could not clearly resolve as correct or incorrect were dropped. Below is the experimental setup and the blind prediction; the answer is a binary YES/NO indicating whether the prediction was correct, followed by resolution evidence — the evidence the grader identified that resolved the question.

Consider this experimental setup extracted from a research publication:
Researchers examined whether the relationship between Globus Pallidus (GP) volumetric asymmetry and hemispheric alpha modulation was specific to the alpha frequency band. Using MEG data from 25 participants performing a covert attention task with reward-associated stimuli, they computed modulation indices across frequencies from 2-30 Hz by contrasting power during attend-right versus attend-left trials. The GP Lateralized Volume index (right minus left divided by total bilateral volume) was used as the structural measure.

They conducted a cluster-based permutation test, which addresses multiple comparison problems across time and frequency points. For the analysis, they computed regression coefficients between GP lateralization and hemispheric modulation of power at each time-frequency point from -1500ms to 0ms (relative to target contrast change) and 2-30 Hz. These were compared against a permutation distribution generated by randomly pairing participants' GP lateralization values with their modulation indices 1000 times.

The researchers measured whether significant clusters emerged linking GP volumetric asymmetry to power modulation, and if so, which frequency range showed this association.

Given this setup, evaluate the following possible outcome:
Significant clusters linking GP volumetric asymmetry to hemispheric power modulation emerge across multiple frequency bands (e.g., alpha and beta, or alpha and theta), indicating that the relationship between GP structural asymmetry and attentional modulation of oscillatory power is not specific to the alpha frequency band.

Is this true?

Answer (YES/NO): NO